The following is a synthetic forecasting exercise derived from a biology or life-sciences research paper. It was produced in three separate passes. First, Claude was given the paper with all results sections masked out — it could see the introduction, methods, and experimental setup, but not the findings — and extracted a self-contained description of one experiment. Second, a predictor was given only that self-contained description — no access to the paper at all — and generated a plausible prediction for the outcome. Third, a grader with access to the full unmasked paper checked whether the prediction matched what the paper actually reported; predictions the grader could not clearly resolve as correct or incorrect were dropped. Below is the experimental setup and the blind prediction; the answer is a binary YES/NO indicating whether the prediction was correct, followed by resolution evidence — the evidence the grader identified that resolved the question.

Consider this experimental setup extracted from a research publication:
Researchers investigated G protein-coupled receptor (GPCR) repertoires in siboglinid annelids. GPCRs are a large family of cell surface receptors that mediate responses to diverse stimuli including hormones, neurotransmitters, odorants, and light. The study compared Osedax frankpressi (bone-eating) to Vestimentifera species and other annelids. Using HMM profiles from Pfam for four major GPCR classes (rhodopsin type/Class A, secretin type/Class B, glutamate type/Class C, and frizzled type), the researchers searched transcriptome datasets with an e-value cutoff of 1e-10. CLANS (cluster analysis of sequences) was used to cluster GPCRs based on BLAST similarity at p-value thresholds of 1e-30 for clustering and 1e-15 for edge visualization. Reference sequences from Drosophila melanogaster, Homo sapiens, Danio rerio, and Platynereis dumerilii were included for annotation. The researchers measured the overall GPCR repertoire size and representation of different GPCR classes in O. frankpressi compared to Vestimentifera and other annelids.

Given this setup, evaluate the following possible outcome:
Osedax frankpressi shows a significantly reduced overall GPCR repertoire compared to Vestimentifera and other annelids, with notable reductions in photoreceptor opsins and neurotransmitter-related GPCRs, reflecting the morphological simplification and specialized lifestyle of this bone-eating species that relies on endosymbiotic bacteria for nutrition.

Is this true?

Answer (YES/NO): NO